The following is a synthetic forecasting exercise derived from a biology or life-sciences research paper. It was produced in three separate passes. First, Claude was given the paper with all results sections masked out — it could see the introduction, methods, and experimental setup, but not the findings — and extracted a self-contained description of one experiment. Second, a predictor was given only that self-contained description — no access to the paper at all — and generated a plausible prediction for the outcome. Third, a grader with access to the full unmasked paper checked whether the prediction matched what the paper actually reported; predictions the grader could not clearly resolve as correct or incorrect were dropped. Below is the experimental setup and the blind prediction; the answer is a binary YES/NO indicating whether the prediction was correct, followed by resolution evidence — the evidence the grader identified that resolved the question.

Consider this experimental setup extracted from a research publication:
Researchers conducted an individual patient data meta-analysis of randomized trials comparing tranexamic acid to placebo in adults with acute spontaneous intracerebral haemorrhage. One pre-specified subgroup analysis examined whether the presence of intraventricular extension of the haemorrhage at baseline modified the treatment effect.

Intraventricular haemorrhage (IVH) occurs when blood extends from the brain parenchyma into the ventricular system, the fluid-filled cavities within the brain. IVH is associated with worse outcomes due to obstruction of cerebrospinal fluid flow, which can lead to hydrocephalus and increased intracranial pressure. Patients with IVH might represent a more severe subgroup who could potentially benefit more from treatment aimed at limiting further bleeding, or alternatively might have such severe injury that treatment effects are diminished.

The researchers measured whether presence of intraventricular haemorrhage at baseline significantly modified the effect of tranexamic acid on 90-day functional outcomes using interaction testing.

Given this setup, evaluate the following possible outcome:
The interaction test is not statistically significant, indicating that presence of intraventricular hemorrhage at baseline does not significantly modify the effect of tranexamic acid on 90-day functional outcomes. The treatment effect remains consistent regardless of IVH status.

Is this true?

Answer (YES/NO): YES